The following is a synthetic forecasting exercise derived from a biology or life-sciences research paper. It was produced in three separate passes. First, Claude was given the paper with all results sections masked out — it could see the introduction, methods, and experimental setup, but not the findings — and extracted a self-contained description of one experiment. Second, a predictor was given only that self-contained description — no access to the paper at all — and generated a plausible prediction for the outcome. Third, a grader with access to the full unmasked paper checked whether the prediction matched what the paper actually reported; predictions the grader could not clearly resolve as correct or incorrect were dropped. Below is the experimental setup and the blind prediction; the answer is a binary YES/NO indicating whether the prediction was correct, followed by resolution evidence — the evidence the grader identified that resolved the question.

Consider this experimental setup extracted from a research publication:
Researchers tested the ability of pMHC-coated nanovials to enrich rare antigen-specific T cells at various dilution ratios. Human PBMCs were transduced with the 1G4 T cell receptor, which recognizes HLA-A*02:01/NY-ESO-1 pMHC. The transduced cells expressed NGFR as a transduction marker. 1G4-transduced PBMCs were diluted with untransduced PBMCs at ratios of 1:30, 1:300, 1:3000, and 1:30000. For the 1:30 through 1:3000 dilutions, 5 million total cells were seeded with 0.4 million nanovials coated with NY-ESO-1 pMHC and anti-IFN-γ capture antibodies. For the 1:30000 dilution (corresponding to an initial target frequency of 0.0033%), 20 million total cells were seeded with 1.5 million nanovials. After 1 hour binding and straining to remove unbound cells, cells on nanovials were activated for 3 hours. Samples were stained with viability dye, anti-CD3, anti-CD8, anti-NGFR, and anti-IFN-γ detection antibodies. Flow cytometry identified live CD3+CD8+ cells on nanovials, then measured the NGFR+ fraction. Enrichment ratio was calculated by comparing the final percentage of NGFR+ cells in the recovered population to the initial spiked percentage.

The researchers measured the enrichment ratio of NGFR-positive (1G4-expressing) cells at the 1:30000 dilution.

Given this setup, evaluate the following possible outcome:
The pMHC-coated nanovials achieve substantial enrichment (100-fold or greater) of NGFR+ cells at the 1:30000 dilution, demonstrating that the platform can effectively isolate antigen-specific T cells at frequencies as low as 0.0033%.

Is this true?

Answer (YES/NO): YES